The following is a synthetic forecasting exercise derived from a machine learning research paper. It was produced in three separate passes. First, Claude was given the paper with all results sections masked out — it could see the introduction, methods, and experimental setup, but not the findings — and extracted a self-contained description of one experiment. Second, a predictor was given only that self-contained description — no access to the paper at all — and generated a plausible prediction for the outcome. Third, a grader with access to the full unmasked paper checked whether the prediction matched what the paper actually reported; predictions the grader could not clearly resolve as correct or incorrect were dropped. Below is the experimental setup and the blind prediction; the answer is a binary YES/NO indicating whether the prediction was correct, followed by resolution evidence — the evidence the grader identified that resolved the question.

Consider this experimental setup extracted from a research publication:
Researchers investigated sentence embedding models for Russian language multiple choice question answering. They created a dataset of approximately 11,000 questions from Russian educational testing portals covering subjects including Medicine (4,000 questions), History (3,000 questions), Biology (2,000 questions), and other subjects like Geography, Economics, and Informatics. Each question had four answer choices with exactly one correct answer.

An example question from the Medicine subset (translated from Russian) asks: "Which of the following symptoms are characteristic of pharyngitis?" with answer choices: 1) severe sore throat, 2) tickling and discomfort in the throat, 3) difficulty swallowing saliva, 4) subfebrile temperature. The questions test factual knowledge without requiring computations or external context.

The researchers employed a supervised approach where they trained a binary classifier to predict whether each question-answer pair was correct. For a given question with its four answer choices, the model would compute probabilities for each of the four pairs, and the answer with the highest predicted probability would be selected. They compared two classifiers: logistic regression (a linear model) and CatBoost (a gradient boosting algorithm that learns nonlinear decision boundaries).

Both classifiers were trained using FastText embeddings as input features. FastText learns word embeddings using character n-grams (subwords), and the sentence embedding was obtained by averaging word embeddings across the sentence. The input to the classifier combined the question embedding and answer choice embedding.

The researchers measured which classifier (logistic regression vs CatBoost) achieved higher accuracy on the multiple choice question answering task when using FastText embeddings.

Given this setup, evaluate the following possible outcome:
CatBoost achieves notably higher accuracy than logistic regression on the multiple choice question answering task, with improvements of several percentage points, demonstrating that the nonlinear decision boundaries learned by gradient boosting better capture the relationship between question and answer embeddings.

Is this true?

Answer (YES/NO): YES